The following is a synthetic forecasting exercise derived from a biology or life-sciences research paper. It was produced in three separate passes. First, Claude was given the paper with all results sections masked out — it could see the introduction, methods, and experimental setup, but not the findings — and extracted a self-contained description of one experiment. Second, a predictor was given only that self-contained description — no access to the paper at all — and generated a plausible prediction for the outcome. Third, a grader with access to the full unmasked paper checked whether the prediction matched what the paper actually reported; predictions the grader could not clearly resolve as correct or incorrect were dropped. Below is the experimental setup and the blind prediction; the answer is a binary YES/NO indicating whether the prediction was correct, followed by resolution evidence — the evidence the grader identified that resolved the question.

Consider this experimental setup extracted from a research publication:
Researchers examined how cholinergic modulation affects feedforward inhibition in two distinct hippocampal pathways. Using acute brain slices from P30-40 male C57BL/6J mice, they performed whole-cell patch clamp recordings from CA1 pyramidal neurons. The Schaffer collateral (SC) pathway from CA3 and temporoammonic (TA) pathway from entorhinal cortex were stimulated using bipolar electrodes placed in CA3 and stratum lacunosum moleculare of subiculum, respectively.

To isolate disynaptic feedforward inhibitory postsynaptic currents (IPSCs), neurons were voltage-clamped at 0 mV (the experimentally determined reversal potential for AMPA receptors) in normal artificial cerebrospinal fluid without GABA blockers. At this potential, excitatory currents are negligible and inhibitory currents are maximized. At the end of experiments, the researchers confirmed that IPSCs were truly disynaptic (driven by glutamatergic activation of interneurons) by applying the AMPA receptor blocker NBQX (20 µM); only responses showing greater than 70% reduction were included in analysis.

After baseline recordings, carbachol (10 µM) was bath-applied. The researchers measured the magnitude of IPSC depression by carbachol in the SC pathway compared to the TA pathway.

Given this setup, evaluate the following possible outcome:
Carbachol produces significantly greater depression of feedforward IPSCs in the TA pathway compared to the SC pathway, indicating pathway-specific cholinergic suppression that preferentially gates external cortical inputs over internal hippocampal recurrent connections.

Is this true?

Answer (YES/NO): NO